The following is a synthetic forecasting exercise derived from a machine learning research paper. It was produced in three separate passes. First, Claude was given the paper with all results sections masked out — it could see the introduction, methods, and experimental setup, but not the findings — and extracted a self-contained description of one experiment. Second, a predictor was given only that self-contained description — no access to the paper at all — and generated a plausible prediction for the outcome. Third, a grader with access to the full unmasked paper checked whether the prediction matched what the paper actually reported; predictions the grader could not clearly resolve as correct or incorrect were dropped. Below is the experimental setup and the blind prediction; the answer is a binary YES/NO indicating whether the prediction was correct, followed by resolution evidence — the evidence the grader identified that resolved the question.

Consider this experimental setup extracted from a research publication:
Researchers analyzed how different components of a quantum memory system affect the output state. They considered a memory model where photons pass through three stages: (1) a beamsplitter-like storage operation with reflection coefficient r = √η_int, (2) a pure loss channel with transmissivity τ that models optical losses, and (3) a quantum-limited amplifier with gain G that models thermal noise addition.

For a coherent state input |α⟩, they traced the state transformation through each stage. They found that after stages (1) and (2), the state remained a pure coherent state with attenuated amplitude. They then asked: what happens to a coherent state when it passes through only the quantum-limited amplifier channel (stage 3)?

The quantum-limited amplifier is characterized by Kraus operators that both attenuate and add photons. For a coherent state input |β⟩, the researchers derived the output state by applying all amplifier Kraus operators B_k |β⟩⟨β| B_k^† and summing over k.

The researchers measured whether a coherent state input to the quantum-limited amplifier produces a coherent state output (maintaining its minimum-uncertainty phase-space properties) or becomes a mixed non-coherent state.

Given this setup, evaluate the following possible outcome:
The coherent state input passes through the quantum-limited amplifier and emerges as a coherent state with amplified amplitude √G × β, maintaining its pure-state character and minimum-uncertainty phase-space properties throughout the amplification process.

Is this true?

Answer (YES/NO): NO